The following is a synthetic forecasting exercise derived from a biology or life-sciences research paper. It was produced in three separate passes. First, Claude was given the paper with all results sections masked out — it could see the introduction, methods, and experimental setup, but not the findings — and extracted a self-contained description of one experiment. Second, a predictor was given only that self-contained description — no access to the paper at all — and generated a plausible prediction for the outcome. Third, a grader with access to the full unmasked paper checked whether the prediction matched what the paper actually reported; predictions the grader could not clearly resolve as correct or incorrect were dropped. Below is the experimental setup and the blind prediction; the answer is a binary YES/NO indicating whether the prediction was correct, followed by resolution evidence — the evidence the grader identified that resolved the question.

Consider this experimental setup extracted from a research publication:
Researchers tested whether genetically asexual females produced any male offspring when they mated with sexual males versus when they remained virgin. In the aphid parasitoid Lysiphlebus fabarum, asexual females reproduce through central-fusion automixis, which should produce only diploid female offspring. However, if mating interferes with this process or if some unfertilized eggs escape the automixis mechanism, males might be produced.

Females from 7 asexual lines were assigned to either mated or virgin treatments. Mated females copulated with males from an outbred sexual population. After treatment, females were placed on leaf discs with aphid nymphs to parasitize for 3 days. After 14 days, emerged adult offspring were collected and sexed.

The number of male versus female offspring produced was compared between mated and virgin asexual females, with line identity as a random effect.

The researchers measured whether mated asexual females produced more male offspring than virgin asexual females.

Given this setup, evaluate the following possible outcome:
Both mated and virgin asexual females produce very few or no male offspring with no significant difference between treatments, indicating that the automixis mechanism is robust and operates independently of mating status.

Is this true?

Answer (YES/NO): YES